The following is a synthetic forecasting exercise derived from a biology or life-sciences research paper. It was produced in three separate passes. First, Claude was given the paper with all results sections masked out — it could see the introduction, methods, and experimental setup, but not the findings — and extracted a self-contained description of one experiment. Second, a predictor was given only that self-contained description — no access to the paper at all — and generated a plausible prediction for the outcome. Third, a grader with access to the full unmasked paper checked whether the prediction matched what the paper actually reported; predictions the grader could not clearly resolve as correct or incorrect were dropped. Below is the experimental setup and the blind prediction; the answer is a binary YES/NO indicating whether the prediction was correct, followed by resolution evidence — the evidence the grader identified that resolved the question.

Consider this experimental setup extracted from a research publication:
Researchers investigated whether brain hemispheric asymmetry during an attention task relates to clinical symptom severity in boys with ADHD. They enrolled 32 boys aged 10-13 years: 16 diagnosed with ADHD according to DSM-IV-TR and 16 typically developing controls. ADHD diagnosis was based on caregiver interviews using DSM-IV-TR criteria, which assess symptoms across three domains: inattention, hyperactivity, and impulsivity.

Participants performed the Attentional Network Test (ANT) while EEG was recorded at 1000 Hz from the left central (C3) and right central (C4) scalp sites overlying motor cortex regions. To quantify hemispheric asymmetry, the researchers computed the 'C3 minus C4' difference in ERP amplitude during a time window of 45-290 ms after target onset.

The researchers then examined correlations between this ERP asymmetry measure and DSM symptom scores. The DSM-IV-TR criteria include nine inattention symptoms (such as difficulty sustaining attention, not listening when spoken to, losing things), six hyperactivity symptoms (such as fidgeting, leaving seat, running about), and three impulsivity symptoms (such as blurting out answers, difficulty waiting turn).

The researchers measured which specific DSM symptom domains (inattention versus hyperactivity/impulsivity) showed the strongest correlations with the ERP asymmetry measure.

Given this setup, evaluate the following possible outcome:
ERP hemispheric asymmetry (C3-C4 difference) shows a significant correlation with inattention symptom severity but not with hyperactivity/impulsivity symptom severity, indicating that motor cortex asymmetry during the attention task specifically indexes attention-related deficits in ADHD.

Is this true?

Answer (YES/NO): NO